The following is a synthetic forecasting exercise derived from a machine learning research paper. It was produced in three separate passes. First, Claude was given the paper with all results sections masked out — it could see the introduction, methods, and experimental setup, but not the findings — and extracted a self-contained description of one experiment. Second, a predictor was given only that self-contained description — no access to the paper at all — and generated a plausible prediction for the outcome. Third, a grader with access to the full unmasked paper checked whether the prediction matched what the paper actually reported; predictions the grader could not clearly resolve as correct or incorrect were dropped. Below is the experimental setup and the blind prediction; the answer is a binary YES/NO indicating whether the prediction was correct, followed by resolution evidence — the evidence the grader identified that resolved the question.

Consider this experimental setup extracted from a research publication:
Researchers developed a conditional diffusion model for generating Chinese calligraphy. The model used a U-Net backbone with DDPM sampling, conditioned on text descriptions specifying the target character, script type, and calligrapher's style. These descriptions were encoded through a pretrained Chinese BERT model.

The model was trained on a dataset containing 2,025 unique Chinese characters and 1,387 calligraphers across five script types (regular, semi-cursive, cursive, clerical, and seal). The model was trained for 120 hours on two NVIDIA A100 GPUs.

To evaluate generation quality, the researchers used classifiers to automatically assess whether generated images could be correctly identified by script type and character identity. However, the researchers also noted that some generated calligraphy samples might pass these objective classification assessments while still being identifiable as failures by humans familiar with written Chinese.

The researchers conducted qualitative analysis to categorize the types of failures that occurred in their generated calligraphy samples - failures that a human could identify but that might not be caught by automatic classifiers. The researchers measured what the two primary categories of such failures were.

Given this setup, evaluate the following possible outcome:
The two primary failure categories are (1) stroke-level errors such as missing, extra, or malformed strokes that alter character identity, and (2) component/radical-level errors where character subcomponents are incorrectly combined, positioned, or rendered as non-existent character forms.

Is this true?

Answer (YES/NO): NO